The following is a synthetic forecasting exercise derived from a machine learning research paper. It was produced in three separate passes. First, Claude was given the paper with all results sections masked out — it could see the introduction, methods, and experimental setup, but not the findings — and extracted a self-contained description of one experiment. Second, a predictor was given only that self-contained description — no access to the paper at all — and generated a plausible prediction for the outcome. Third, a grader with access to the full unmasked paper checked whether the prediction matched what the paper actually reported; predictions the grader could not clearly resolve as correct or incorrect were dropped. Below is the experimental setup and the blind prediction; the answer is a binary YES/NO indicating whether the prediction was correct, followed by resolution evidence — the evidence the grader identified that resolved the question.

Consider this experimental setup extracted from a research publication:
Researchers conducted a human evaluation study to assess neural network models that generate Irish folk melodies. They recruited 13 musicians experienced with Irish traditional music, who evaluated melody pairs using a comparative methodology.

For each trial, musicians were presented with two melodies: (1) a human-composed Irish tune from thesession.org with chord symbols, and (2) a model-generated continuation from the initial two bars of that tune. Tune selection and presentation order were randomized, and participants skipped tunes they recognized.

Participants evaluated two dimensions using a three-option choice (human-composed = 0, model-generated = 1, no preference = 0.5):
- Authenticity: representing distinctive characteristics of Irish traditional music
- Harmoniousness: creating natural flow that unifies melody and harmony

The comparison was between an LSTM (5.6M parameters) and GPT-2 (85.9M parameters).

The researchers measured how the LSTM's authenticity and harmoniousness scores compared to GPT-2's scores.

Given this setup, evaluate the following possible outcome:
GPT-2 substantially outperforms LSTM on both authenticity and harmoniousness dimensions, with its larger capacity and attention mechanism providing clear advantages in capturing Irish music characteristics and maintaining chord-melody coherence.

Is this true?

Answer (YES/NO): YES